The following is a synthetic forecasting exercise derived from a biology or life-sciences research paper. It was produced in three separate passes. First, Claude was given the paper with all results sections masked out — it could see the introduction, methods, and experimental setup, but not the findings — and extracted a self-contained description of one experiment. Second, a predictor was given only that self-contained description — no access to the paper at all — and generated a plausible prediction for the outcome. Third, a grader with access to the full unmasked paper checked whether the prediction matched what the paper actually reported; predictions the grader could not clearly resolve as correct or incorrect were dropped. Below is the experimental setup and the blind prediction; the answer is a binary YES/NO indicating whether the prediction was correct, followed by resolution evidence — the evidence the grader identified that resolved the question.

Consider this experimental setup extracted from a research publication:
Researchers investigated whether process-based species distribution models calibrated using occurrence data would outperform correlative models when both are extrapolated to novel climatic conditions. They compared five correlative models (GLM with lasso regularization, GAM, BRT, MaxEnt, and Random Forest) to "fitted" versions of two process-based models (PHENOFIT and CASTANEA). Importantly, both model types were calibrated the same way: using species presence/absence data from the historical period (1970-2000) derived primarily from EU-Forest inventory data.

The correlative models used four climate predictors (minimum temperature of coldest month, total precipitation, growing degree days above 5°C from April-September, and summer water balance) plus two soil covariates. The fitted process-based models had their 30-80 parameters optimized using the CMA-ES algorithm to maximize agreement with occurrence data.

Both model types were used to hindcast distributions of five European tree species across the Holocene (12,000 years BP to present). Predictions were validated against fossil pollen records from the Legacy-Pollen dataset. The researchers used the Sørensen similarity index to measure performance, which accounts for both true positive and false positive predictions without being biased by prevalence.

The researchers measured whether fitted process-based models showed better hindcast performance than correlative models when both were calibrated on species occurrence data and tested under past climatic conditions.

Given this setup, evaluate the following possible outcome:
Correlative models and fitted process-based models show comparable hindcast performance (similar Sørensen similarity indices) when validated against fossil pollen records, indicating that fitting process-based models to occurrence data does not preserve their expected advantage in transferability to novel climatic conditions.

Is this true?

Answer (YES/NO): NO